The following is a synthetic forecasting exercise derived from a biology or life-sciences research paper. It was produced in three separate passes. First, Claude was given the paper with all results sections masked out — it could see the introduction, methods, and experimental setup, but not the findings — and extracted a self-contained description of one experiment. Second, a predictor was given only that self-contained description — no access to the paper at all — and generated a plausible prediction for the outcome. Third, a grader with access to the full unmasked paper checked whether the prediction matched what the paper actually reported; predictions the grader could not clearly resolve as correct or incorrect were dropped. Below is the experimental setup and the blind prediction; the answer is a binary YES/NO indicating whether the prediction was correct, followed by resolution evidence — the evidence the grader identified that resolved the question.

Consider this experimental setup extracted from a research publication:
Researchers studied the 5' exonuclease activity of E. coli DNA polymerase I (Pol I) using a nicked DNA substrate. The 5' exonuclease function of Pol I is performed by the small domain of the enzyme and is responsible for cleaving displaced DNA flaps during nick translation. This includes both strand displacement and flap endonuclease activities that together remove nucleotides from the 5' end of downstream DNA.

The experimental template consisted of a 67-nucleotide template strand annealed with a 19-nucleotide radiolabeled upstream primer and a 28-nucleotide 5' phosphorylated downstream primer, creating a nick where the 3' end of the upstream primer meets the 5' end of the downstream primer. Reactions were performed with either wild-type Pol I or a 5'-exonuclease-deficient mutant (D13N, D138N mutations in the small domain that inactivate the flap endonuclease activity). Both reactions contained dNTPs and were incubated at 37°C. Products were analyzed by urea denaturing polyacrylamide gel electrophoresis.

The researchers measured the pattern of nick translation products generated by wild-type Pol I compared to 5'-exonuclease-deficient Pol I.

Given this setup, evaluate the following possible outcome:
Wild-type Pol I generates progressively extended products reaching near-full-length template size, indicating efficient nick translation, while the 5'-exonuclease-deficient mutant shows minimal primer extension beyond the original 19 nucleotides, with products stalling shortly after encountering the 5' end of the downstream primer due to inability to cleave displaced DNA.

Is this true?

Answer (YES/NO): NO